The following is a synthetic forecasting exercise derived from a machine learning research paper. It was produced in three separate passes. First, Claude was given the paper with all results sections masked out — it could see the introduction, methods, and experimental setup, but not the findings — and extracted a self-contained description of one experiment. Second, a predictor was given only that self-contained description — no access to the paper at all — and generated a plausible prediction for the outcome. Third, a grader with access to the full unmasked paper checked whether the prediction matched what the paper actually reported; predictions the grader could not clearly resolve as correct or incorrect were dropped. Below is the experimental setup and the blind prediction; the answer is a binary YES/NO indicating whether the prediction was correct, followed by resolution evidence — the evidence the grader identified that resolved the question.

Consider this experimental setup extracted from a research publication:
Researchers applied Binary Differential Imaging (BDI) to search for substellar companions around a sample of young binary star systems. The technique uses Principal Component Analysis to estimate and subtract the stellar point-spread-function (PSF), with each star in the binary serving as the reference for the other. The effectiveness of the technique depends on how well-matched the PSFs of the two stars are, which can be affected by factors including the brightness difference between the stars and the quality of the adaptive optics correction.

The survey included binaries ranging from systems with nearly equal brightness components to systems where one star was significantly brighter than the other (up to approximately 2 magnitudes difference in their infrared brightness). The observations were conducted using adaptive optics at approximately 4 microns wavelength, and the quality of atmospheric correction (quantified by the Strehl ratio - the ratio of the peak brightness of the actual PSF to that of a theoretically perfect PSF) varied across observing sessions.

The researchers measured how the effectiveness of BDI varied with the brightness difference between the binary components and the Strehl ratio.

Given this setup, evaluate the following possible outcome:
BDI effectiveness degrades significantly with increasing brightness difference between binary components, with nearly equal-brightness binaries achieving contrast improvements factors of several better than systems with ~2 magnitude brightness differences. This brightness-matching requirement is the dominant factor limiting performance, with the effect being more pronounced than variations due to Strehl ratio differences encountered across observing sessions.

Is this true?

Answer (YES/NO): NO